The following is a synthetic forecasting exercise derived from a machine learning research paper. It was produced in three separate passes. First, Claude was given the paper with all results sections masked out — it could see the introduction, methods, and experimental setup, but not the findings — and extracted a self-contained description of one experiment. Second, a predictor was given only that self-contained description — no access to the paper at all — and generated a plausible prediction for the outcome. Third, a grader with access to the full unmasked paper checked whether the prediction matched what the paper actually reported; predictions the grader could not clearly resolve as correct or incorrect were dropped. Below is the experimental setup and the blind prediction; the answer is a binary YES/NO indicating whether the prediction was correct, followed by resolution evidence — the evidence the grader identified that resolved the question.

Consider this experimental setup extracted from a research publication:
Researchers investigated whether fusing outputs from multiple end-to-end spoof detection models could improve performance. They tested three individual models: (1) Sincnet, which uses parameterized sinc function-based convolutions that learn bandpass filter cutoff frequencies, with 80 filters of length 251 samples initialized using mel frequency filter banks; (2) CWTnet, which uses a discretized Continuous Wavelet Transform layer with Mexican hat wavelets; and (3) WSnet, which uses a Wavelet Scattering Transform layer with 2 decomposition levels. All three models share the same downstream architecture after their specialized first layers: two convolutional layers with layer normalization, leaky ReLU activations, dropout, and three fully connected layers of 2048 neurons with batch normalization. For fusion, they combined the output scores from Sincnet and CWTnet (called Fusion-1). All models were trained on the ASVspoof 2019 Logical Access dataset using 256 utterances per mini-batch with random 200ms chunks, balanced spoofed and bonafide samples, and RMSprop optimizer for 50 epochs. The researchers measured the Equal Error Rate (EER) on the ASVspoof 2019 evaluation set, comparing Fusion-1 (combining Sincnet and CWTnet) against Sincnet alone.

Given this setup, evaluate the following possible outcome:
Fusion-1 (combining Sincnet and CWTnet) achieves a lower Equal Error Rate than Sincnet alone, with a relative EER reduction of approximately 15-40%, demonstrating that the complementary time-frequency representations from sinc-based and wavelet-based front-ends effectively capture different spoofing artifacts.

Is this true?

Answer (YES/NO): YES